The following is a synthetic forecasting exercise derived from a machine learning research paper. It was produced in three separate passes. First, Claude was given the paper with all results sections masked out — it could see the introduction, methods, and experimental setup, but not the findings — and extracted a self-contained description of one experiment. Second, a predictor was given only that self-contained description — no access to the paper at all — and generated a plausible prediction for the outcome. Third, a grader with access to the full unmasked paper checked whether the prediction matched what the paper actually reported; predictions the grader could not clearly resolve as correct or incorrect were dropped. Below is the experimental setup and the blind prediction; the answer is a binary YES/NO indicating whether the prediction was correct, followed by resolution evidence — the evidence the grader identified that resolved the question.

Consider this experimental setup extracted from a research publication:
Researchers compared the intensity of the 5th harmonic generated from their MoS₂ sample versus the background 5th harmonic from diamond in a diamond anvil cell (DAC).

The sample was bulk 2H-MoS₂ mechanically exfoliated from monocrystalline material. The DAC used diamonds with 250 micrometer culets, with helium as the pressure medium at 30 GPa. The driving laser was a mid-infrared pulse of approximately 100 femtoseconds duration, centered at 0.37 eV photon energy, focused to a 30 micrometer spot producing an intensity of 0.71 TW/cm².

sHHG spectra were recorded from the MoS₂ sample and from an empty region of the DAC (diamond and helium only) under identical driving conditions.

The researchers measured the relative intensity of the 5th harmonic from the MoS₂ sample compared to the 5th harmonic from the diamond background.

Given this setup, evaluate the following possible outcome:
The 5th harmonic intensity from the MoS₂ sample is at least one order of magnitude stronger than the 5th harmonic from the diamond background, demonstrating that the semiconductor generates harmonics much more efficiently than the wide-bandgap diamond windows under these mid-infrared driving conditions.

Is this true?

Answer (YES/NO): NO